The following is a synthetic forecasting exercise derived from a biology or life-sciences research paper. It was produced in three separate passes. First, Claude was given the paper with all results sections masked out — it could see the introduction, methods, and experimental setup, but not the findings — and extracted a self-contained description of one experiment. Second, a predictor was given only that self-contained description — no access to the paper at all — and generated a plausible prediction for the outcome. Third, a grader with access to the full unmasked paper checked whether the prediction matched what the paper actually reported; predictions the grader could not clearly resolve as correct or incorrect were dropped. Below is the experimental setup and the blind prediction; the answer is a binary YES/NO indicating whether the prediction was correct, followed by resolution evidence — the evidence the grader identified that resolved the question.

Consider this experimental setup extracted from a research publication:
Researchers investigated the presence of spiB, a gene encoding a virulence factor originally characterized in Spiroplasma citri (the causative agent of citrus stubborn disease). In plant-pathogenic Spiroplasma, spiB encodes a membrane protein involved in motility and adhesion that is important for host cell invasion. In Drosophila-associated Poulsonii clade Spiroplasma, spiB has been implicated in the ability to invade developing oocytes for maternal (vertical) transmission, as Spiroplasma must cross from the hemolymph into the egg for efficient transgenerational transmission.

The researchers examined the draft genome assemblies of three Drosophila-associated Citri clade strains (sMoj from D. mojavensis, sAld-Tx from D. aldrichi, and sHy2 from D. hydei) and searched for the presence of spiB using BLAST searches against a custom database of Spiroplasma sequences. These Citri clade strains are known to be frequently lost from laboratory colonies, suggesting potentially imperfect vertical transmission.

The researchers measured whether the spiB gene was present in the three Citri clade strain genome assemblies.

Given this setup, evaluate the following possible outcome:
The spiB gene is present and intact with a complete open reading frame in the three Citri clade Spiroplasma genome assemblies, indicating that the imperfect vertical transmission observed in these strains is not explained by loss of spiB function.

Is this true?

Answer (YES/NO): NO